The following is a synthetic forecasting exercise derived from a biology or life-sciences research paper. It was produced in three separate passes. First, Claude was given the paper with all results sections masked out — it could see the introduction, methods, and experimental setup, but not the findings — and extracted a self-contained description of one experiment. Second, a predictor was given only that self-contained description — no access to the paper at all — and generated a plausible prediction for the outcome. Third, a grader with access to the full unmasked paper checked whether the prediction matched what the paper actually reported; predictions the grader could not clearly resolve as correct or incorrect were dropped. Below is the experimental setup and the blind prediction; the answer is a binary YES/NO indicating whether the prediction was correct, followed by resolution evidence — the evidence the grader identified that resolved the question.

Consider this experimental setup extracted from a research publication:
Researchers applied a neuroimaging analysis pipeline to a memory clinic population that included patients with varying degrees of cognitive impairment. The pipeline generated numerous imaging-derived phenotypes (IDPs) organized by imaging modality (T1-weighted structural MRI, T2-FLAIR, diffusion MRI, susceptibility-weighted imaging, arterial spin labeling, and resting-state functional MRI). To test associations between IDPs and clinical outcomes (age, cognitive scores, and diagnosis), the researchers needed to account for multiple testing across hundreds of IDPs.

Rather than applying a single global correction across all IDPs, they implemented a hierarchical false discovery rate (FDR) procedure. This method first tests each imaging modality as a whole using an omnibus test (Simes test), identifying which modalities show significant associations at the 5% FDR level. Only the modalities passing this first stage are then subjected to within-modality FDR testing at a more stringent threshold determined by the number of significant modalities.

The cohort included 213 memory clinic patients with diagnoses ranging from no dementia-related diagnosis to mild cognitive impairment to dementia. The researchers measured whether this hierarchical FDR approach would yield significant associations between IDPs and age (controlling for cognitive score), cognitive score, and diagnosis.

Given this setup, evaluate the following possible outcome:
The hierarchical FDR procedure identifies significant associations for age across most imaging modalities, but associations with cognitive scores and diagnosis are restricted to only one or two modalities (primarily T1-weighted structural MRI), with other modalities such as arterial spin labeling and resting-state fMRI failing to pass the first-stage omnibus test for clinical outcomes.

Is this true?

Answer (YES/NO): NO